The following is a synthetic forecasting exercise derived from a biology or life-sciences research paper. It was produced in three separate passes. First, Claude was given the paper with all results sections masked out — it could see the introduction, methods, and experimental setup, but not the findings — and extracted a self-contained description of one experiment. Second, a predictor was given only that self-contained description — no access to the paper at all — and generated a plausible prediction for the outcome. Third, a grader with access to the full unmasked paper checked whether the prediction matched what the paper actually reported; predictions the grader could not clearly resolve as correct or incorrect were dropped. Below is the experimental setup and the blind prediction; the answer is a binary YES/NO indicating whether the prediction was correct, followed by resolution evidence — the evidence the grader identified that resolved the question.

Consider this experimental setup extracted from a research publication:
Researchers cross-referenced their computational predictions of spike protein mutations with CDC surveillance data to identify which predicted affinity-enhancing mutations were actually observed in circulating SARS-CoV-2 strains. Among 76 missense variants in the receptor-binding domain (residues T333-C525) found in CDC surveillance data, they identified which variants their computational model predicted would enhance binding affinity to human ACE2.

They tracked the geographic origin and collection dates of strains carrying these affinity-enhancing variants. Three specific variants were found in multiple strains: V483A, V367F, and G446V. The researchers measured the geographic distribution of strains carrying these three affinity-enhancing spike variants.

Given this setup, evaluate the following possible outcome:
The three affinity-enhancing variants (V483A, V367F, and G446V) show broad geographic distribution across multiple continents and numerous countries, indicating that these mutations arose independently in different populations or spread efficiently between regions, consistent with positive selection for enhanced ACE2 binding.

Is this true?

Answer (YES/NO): NO